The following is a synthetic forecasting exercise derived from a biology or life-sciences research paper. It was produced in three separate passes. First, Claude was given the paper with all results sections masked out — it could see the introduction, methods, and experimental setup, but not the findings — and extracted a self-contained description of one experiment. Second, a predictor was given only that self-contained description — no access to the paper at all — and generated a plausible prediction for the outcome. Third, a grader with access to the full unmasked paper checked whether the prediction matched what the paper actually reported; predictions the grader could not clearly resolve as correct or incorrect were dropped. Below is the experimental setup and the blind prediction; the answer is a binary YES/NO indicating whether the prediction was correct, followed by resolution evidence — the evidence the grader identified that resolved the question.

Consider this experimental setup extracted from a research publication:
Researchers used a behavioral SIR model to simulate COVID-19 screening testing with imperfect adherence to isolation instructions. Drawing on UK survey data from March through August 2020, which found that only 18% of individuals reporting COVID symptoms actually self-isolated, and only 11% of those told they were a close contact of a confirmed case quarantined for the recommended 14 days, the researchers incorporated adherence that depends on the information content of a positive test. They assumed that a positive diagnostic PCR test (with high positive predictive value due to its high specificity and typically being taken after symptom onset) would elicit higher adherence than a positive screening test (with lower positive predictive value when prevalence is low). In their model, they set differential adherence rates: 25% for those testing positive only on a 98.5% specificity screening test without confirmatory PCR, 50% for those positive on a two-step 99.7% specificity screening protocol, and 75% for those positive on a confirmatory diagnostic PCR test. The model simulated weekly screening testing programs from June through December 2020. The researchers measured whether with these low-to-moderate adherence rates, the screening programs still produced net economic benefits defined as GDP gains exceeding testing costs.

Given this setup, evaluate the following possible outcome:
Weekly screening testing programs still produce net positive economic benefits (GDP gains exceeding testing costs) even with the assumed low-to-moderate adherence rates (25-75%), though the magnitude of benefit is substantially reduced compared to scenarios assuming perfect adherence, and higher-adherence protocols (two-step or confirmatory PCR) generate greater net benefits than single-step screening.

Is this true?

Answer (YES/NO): YES